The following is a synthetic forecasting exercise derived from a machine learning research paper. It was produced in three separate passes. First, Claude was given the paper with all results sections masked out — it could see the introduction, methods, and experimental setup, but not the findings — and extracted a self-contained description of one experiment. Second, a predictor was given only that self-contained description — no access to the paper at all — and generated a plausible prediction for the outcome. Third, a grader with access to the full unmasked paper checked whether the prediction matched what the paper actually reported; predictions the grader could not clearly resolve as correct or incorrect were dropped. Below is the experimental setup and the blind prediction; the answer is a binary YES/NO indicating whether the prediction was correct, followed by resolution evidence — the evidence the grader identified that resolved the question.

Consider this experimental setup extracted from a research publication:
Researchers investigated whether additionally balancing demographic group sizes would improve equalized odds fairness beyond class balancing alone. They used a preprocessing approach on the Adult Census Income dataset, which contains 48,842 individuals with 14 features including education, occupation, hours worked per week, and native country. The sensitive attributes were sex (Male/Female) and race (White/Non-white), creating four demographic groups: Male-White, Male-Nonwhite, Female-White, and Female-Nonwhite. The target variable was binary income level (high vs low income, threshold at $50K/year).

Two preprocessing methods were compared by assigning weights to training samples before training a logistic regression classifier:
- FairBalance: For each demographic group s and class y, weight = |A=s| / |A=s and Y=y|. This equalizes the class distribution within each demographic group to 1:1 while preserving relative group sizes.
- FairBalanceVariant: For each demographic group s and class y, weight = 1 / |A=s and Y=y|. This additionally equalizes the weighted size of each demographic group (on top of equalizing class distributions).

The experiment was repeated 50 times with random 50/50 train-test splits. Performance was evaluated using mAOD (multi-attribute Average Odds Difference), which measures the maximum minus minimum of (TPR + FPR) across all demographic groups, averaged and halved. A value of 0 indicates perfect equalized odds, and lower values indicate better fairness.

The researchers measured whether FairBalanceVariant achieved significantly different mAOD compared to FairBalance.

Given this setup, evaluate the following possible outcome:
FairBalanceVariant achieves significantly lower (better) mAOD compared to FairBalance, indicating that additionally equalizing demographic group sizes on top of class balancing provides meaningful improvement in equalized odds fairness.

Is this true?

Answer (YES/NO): NO